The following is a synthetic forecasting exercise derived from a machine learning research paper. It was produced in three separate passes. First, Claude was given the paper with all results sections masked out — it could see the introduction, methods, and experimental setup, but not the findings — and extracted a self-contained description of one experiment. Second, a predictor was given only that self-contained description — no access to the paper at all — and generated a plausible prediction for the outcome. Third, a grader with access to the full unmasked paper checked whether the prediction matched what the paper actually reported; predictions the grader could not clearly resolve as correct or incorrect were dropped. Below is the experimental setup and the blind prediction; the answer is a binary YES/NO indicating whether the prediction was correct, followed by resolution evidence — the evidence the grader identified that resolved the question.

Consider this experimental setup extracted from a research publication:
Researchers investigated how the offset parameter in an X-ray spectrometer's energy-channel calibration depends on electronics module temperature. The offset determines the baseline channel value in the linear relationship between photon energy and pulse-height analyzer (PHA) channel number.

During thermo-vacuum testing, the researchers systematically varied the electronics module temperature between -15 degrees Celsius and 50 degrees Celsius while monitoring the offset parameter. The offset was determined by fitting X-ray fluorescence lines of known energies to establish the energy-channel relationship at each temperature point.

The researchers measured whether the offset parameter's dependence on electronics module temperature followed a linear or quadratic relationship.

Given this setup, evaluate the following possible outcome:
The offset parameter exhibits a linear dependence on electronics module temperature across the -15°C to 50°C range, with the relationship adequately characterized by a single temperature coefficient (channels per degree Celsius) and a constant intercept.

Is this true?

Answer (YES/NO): NO